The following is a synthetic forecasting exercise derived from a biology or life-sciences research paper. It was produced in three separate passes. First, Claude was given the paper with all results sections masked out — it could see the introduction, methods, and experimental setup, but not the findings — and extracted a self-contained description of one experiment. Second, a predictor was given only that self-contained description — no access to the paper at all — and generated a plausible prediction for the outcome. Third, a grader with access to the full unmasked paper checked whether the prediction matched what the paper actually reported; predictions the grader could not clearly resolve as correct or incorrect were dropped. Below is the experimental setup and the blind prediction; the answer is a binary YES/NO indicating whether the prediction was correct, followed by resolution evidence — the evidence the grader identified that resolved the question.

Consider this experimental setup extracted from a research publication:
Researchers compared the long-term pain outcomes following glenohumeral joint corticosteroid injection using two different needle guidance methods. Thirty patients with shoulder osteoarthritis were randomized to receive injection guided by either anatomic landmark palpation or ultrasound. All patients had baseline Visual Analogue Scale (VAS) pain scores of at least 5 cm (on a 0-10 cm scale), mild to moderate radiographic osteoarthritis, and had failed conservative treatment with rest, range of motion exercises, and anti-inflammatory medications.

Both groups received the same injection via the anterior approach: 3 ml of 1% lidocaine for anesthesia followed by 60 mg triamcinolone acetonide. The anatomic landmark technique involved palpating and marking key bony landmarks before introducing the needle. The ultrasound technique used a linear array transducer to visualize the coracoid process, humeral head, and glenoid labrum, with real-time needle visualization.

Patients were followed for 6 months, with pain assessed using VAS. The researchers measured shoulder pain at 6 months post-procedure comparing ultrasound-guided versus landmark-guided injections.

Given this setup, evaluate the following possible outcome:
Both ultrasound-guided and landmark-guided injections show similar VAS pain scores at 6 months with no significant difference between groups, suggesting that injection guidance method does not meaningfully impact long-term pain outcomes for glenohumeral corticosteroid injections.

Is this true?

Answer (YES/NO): YES